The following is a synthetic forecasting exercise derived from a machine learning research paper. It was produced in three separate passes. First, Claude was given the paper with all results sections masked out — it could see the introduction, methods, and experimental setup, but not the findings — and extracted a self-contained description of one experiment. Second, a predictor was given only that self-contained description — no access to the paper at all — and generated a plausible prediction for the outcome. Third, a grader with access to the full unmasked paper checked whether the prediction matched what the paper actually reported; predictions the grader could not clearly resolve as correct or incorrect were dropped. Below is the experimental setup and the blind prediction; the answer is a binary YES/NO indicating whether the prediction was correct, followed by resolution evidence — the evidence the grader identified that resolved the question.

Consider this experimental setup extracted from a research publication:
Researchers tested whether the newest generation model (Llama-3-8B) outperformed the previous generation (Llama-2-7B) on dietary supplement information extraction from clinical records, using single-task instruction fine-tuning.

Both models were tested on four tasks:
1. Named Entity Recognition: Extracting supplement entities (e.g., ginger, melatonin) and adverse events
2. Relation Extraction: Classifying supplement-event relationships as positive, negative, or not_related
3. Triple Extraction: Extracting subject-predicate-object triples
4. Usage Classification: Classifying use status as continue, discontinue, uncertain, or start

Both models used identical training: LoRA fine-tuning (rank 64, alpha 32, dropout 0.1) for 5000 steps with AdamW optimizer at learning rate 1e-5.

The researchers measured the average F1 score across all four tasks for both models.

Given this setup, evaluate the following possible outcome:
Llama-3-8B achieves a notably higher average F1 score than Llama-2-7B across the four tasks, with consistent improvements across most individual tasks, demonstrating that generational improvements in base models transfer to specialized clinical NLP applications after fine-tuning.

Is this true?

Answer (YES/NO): YES